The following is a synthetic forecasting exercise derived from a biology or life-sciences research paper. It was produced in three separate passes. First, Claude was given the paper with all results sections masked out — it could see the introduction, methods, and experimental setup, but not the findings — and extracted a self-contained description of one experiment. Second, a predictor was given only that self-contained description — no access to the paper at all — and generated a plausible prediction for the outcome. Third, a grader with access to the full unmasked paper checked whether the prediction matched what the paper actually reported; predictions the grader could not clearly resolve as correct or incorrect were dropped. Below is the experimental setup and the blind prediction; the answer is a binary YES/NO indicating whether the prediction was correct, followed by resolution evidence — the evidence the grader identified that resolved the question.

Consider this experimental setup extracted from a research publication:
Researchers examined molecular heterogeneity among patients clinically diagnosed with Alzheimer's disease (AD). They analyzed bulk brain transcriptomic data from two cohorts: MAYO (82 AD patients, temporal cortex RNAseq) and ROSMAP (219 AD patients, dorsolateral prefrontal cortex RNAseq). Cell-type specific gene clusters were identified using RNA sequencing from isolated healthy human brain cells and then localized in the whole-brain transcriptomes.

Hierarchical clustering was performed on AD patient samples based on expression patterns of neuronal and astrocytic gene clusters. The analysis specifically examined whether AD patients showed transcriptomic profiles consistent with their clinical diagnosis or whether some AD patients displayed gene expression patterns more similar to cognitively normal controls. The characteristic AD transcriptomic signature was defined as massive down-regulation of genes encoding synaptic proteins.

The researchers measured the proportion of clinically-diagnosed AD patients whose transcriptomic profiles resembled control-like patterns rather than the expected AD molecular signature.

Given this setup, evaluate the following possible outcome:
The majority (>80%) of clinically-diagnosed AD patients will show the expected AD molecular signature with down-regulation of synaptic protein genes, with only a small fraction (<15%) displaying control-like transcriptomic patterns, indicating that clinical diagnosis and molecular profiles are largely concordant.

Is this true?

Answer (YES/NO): NO